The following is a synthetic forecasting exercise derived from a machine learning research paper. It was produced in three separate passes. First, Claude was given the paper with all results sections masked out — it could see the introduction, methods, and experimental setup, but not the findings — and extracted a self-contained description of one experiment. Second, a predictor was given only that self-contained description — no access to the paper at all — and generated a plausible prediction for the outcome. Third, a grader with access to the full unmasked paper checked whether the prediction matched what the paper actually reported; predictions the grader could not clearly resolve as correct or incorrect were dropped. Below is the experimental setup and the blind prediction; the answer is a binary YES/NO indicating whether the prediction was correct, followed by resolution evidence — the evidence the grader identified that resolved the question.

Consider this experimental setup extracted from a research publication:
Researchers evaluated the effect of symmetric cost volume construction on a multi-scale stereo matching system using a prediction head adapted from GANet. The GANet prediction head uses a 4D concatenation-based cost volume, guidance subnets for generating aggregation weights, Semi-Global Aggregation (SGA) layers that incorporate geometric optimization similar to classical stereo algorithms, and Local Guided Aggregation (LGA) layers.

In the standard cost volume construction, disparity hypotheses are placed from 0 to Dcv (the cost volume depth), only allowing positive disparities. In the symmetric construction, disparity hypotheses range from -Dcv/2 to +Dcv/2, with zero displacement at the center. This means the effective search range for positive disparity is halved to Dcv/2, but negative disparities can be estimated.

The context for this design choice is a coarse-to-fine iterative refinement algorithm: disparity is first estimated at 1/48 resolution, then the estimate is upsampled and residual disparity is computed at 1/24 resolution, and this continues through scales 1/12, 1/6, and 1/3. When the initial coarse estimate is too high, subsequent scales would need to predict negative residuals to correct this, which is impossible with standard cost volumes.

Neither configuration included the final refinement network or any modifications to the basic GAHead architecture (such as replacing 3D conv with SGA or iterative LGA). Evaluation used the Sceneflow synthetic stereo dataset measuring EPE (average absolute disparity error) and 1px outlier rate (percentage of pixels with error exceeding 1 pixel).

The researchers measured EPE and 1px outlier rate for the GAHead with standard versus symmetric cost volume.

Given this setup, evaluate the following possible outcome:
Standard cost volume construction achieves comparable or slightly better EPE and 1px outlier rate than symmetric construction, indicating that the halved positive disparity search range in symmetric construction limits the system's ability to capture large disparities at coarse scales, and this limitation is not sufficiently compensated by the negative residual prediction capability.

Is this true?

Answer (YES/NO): NO